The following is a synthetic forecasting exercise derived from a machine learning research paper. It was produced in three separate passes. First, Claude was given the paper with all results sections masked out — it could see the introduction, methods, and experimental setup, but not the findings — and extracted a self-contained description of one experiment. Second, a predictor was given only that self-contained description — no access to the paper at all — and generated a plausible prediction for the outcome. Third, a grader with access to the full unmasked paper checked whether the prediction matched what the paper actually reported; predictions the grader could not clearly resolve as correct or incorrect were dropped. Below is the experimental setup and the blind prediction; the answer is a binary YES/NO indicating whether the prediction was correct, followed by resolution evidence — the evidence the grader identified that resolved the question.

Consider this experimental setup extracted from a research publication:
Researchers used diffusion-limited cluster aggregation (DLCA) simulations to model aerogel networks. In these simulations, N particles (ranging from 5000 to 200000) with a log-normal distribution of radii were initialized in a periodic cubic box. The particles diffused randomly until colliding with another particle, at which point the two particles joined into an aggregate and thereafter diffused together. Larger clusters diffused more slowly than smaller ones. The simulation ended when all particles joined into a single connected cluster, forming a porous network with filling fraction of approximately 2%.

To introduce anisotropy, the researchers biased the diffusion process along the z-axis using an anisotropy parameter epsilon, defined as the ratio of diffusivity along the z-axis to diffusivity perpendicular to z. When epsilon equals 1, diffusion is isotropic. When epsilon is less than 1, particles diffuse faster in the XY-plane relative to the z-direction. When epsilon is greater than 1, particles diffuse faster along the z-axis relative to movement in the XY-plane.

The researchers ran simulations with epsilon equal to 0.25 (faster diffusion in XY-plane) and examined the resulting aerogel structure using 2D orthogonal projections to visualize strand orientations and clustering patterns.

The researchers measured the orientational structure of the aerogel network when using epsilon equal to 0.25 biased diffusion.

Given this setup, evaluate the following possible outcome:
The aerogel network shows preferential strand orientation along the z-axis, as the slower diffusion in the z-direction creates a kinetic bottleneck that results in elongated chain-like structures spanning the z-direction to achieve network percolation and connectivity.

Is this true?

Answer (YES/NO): YES